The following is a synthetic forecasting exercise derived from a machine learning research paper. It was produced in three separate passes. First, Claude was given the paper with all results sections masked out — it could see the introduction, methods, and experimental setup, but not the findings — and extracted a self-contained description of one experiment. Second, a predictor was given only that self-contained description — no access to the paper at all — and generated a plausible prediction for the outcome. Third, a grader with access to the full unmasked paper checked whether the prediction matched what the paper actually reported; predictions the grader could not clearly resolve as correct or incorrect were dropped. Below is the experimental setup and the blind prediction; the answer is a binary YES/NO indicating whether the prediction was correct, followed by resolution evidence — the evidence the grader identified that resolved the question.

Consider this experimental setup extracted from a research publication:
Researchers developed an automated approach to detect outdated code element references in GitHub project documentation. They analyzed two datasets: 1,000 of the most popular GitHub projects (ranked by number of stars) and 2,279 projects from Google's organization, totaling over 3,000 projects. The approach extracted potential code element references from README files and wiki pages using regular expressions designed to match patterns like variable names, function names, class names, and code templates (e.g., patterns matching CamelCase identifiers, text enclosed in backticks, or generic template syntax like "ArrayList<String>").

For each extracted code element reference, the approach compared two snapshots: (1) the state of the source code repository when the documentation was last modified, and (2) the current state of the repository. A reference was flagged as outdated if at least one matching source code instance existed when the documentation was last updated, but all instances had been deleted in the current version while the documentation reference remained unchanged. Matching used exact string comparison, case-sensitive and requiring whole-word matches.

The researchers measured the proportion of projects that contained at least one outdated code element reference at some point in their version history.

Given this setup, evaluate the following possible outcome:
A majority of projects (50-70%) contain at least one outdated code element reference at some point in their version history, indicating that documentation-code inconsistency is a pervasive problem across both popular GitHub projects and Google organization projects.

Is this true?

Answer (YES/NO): NO